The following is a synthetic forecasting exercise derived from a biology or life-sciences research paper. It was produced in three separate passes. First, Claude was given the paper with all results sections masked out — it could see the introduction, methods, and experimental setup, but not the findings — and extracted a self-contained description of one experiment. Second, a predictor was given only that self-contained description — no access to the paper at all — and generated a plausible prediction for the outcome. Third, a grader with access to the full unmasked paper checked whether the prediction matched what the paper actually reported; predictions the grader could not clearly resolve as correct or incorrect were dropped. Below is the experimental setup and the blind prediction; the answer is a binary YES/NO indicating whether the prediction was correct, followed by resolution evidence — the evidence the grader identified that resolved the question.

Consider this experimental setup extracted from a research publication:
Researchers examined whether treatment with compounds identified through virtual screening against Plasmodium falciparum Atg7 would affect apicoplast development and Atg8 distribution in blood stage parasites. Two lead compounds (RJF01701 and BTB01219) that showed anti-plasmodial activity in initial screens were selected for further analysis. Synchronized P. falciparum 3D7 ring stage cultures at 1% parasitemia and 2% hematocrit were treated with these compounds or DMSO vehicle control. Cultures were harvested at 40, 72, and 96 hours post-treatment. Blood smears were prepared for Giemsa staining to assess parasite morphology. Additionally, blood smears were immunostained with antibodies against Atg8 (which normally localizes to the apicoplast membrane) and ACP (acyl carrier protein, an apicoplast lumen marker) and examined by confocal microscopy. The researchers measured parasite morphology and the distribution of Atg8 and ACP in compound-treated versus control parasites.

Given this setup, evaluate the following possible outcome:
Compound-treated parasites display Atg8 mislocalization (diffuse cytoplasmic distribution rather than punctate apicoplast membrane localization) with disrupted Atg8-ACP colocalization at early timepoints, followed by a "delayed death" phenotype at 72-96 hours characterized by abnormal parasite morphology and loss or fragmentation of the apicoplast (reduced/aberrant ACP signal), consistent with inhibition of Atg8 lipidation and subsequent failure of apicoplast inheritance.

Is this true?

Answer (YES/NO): NO